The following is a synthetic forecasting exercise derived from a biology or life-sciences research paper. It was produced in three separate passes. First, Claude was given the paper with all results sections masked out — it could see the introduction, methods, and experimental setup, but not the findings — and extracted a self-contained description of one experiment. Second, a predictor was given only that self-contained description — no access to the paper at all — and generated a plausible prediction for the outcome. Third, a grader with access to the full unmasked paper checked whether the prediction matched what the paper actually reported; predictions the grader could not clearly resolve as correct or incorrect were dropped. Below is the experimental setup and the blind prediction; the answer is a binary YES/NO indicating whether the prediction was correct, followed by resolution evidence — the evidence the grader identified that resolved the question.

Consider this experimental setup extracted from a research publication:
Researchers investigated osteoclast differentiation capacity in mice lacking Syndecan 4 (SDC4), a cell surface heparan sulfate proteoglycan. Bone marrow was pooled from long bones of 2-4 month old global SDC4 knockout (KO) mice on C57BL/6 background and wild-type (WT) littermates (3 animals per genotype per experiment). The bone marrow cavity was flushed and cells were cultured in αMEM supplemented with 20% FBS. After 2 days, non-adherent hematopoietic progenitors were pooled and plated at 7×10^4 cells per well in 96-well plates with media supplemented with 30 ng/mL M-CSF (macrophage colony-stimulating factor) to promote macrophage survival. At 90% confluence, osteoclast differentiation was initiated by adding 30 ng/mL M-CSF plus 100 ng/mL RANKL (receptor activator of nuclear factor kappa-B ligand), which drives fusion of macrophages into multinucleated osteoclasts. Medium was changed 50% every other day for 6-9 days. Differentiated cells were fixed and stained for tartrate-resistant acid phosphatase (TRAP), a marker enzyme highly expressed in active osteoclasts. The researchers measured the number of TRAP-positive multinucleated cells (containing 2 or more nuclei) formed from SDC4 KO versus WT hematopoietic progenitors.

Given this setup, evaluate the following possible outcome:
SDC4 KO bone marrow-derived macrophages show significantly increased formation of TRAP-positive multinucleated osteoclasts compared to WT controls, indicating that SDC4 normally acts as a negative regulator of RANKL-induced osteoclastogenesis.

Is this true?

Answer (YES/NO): YES